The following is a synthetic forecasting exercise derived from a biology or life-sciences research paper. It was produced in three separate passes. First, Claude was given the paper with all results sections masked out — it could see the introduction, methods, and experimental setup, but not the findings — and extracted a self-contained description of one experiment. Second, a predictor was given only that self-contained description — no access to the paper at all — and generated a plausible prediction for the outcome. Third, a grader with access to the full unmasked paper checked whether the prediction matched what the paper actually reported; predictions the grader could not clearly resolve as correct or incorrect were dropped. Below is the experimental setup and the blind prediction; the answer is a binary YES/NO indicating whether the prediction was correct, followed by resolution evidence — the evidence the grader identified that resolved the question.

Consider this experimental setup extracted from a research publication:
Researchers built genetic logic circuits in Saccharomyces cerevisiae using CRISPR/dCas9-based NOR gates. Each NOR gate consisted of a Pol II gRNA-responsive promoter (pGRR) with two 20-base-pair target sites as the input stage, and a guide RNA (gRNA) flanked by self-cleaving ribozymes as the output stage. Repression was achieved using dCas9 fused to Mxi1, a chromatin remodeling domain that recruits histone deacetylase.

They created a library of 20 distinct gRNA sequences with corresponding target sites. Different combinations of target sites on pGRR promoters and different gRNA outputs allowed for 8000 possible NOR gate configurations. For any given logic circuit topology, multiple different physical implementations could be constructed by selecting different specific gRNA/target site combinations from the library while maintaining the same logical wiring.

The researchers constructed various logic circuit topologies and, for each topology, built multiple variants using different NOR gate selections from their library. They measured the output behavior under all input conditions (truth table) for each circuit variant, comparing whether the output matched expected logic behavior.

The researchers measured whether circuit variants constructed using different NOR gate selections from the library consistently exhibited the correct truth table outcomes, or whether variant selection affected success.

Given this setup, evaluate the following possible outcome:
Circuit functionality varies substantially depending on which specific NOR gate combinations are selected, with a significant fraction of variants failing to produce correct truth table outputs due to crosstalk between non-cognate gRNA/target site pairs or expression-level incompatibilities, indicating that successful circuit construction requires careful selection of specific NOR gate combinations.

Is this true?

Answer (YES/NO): NO